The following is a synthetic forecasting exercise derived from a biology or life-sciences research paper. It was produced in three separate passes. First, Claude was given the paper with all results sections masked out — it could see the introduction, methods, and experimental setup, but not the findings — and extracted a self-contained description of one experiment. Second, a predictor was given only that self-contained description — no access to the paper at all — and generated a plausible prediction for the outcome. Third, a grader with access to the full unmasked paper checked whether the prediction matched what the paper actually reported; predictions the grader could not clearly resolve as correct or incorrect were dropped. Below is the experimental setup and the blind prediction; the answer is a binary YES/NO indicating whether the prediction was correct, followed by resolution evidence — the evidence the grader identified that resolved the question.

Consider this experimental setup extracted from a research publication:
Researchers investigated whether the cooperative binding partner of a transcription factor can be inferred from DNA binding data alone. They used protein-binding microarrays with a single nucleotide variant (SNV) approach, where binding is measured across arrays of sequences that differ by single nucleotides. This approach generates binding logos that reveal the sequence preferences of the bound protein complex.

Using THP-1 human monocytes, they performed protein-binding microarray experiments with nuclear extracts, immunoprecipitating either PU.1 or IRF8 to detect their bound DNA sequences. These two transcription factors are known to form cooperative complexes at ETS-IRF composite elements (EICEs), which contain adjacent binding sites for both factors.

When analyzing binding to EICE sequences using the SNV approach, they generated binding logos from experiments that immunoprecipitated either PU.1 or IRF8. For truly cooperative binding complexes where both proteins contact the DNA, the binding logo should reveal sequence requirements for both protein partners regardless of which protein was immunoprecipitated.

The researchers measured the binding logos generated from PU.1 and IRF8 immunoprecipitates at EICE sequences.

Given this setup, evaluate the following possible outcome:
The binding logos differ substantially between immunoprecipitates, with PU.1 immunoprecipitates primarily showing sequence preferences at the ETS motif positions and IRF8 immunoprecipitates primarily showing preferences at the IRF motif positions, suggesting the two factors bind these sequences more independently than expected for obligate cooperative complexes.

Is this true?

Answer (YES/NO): NO